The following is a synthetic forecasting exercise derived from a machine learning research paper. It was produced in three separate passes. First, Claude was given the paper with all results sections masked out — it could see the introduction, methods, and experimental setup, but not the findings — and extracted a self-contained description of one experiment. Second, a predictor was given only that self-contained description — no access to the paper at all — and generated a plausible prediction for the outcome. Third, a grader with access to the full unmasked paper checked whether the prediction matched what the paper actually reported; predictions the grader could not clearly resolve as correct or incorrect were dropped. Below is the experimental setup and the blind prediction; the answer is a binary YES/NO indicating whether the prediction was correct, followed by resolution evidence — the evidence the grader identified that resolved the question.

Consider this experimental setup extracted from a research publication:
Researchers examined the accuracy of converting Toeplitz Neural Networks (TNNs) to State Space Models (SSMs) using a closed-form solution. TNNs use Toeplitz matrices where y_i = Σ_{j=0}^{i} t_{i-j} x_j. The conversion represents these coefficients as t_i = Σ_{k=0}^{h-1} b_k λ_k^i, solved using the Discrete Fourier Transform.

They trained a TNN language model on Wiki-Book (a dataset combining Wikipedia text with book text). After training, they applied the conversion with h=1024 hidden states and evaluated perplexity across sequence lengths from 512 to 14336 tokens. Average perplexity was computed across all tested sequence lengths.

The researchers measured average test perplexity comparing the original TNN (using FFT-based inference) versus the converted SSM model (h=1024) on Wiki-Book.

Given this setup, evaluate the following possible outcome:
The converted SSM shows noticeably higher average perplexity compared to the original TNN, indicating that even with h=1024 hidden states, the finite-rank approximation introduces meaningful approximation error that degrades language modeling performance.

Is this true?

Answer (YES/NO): NO